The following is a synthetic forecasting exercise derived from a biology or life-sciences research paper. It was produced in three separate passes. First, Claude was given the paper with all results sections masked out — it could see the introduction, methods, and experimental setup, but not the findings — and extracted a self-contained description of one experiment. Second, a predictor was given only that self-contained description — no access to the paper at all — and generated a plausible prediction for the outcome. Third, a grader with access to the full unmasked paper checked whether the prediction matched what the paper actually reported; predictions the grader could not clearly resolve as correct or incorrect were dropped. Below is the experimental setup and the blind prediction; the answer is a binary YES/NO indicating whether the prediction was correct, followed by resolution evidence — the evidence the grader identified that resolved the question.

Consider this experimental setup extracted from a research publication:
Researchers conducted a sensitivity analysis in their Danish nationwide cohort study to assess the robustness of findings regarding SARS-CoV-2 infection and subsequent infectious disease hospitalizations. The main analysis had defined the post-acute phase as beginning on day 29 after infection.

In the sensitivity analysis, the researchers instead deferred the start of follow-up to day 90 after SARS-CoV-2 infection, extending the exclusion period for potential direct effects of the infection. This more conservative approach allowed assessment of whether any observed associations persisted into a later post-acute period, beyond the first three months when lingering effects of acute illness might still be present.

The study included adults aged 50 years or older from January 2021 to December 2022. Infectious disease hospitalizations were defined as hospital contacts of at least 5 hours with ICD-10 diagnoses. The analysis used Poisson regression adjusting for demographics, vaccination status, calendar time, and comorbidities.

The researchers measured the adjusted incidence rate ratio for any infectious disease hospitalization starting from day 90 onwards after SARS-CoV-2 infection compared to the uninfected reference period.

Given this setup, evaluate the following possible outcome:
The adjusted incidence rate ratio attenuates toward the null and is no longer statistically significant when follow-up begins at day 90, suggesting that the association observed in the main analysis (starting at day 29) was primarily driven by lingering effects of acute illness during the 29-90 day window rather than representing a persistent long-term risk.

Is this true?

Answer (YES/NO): NO